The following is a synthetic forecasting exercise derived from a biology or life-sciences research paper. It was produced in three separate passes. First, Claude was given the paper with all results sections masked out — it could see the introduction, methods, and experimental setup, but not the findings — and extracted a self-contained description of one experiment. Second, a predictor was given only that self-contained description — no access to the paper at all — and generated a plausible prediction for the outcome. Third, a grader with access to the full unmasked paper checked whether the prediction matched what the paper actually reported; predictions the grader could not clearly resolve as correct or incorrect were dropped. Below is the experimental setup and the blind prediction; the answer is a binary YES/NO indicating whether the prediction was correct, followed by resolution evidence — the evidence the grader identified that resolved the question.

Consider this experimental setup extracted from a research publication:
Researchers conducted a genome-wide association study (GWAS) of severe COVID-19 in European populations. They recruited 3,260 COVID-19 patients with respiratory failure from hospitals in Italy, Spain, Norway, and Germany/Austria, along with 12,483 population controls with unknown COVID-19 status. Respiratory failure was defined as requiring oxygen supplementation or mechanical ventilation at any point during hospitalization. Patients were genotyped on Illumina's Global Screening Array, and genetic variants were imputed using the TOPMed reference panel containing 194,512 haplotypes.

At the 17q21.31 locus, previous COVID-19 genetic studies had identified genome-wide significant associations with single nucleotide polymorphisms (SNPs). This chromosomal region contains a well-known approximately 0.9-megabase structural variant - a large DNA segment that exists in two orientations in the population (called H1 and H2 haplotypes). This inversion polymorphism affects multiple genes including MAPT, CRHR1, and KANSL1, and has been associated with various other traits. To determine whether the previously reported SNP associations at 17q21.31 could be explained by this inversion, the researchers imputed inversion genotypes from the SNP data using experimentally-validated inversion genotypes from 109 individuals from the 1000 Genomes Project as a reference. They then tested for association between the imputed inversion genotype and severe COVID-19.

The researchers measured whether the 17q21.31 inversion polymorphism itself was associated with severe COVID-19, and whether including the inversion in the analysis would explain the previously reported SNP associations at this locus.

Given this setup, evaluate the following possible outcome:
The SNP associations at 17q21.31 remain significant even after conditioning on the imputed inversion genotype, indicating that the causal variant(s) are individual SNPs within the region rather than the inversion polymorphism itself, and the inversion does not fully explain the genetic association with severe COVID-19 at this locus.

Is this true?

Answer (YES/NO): NO